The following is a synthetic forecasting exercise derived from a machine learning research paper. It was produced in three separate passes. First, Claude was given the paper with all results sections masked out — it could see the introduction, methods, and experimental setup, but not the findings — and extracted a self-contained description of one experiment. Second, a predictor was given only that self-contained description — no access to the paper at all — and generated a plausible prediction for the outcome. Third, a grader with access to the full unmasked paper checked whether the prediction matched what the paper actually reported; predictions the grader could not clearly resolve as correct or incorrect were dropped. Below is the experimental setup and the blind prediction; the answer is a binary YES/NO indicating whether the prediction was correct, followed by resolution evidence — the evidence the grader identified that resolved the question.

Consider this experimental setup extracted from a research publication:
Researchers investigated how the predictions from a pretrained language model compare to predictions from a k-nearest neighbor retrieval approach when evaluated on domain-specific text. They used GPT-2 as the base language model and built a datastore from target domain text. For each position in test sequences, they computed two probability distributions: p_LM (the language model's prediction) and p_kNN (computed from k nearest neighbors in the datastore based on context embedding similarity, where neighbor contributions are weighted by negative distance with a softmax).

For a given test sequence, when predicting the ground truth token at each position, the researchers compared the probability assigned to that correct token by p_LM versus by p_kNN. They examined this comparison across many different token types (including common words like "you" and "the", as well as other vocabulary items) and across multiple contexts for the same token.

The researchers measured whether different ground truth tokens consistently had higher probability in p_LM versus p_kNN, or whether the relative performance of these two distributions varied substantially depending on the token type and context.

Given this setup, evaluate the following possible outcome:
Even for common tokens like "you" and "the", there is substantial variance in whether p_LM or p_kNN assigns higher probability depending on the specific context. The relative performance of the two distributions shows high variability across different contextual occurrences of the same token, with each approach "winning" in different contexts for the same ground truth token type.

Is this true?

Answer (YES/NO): YES